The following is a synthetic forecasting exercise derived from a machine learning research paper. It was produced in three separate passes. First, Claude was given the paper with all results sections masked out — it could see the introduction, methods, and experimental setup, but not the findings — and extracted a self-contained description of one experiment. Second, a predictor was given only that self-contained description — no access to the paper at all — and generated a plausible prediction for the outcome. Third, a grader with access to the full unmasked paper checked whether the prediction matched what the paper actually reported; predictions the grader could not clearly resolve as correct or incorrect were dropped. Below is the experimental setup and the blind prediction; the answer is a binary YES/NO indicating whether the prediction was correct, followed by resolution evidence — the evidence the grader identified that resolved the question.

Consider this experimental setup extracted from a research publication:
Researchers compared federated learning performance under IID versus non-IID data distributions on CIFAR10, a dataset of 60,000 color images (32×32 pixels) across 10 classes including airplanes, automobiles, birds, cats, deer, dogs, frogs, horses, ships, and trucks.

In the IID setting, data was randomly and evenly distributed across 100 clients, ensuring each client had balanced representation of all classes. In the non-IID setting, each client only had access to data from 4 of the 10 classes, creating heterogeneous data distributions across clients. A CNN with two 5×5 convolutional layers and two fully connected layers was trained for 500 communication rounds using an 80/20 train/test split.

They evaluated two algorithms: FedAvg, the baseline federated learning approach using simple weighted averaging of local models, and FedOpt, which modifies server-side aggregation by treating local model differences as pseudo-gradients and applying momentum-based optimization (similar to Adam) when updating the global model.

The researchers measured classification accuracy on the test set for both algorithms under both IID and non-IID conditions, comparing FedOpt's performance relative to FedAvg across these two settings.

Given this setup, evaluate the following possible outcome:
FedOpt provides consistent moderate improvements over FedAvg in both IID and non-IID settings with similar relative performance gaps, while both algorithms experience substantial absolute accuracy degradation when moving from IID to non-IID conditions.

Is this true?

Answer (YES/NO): NO